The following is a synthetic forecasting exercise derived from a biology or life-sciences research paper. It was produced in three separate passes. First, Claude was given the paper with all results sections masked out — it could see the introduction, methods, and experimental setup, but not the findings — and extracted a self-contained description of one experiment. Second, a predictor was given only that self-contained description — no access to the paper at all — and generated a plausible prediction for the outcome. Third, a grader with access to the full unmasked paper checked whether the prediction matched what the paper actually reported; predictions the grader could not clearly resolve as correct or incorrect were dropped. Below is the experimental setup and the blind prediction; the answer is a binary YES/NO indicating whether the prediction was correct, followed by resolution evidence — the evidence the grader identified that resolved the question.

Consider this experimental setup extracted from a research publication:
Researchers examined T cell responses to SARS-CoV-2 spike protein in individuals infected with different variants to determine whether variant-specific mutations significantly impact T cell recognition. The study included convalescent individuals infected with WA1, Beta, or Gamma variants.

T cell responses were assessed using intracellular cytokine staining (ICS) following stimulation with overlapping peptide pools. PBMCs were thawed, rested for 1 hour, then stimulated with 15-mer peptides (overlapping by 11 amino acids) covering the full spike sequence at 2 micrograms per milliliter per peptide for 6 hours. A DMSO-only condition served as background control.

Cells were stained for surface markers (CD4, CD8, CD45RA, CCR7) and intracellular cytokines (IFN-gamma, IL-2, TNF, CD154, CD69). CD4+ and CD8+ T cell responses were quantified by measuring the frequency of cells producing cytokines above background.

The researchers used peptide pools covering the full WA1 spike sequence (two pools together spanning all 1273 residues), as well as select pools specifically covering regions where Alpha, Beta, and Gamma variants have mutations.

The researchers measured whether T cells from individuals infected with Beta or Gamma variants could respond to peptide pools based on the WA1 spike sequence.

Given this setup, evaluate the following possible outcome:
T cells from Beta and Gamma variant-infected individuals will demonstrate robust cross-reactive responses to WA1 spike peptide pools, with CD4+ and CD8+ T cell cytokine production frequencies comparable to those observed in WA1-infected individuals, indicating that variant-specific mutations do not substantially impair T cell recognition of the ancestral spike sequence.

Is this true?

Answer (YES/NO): YES